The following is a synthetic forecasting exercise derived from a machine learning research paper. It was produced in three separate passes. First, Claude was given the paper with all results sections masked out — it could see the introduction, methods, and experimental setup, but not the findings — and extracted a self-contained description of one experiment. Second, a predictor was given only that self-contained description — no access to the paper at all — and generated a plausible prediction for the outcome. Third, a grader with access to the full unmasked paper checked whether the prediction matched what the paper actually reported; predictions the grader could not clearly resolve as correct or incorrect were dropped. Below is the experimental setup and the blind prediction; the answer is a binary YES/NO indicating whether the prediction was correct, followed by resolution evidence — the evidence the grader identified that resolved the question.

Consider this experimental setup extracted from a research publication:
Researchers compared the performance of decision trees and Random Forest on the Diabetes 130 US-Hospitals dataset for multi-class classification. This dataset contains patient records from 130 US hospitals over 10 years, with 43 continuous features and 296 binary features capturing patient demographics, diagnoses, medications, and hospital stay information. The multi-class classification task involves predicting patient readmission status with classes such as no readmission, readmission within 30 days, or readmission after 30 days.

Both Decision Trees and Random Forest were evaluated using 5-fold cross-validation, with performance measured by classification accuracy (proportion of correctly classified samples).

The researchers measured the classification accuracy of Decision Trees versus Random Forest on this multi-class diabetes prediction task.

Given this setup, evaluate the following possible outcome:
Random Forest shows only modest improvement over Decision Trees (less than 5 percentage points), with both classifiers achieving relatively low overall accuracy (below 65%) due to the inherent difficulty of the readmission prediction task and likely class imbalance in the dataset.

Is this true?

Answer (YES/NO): YES